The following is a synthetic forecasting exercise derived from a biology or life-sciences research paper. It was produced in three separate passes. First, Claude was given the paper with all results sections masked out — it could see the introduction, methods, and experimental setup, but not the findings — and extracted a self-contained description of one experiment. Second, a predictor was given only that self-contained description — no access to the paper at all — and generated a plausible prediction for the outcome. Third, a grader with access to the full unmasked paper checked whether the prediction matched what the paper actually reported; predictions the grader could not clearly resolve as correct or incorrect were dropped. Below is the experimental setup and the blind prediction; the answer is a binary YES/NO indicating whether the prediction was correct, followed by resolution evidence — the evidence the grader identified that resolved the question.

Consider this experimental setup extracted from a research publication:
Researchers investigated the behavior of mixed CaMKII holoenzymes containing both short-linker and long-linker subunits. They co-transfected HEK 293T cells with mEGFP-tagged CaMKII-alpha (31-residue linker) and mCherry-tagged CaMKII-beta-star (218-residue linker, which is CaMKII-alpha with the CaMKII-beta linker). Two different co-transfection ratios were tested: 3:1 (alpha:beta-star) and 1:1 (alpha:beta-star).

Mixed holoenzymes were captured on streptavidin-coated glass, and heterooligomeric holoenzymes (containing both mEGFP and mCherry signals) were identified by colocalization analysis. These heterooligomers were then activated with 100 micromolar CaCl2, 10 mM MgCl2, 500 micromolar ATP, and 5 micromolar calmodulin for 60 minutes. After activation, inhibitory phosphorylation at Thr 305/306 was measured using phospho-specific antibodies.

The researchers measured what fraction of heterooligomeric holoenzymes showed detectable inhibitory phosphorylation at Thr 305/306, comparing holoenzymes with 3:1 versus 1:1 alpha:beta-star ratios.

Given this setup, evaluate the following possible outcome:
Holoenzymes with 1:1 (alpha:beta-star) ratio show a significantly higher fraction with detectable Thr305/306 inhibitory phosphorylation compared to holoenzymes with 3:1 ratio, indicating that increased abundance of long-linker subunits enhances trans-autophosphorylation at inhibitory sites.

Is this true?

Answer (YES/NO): NO